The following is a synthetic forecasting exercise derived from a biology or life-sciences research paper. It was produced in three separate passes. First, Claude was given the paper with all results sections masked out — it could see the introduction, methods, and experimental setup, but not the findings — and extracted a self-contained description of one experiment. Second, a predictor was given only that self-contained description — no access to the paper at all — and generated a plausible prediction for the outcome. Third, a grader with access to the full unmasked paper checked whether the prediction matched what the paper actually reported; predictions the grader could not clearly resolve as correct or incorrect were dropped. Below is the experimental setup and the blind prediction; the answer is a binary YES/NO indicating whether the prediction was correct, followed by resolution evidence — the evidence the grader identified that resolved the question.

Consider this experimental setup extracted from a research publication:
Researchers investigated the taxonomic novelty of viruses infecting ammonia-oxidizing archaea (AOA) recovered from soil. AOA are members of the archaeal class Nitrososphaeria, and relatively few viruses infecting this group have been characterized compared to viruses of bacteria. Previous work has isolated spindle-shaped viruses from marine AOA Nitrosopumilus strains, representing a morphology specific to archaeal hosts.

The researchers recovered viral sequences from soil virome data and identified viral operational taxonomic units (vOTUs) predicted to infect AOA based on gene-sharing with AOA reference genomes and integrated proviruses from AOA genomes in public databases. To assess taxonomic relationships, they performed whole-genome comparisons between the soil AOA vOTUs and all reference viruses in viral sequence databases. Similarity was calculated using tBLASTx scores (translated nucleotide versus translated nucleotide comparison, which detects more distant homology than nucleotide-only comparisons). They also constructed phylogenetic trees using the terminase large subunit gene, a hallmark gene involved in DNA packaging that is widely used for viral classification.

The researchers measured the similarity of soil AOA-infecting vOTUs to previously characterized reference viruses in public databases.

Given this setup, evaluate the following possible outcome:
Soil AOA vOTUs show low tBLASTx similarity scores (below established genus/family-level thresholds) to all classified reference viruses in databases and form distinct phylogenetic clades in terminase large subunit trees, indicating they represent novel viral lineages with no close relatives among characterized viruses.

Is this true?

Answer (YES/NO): YES